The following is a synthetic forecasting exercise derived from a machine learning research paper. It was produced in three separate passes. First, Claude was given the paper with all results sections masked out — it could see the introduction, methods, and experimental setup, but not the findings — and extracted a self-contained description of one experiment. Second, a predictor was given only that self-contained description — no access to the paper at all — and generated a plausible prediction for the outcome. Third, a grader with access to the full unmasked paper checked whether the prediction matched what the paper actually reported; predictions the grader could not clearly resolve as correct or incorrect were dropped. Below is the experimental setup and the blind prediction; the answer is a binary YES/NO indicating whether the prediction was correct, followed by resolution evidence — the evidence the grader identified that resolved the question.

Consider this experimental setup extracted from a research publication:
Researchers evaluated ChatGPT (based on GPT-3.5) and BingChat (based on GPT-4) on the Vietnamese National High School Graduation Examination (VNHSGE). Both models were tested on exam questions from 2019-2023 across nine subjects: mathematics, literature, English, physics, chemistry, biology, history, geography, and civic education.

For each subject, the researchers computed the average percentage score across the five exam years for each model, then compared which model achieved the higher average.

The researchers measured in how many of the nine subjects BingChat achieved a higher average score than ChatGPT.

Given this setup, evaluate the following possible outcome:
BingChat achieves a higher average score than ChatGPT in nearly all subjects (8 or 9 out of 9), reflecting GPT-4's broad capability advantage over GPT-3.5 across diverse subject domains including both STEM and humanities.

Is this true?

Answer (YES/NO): YES